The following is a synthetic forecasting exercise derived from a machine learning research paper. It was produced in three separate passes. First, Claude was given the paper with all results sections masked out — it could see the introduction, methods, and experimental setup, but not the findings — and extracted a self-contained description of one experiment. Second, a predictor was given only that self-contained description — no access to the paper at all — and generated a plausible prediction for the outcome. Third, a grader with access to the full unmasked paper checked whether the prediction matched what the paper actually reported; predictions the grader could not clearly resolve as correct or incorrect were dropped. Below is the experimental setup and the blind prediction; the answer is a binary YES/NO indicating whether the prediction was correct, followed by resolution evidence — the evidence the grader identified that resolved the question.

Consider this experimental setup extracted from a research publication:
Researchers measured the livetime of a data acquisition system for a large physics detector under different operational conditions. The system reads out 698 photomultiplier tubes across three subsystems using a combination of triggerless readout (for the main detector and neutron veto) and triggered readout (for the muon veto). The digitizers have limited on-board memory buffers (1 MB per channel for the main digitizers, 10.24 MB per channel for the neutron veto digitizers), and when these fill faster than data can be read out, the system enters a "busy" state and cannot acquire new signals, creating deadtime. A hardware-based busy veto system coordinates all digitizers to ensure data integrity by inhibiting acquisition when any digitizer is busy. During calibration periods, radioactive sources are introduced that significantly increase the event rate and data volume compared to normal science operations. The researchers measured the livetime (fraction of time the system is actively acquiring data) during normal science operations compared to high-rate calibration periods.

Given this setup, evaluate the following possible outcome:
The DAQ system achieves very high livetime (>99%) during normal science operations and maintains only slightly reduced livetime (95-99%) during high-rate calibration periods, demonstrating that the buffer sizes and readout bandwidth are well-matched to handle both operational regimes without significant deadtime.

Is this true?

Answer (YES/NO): NO